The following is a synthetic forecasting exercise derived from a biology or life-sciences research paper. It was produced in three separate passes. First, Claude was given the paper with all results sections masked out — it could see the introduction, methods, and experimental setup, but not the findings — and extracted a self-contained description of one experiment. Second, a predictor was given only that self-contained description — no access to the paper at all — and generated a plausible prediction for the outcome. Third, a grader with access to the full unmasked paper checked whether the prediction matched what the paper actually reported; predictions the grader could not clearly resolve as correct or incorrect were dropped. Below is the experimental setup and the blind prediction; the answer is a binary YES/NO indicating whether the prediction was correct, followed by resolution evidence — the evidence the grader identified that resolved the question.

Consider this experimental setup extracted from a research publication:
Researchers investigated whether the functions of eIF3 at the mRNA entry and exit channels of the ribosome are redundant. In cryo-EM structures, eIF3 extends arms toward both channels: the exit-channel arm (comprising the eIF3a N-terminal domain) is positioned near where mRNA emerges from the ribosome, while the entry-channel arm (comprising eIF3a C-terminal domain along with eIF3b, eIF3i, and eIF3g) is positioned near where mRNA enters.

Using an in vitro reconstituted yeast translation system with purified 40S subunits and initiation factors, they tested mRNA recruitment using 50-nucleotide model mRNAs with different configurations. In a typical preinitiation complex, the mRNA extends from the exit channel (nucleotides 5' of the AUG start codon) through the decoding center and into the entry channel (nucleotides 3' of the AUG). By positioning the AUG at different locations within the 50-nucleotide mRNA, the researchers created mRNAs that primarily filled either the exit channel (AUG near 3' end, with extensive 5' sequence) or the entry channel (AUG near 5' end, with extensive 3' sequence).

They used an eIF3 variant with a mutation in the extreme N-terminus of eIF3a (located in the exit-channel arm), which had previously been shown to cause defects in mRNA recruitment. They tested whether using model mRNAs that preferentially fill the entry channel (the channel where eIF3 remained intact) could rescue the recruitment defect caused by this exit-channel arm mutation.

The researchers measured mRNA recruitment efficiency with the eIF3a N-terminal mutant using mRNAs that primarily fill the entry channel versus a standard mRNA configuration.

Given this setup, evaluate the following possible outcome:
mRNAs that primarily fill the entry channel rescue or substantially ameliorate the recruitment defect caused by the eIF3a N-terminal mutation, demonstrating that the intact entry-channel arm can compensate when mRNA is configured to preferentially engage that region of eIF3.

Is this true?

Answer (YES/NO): YES